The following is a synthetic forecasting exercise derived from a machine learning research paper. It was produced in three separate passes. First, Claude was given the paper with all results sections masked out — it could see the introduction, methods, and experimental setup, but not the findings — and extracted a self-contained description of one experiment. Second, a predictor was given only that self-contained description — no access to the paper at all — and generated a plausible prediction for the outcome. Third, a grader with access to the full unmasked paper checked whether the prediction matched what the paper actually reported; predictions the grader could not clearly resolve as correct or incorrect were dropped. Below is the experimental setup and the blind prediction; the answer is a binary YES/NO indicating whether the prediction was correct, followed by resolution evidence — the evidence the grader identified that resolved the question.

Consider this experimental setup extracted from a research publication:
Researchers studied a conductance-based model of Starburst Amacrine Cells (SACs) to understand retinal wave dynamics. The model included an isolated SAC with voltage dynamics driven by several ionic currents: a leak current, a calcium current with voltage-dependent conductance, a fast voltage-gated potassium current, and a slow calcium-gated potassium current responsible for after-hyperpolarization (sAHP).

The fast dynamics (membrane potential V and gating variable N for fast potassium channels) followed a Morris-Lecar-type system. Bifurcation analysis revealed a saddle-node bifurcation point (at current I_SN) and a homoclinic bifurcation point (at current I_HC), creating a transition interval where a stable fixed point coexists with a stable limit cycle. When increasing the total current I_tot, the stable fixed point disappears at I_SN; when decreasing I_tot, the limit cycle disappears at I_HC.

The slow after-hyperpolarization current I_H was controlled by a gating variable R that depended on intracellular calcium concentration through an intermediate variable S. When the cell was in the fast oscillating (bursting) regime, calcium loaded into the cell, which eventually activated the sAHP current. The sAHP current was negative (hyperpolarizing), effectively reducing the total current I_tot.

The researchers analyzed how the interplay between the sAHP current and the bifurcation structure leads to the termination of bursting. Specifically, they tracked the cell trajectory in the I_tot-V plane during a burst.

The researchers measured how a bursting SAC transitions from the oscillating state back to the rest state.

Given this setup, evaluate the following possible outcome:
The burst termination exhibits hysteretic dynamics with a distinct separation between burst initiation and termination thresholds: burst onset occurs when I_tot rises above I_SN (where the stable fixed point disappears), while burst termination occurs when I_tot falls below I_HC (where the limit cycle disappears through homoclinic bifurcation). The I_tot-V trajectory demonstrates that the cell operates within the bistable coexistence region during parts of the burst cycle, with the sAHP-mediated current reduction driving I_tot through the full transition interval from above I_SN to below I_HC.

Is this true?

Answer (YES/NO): NO